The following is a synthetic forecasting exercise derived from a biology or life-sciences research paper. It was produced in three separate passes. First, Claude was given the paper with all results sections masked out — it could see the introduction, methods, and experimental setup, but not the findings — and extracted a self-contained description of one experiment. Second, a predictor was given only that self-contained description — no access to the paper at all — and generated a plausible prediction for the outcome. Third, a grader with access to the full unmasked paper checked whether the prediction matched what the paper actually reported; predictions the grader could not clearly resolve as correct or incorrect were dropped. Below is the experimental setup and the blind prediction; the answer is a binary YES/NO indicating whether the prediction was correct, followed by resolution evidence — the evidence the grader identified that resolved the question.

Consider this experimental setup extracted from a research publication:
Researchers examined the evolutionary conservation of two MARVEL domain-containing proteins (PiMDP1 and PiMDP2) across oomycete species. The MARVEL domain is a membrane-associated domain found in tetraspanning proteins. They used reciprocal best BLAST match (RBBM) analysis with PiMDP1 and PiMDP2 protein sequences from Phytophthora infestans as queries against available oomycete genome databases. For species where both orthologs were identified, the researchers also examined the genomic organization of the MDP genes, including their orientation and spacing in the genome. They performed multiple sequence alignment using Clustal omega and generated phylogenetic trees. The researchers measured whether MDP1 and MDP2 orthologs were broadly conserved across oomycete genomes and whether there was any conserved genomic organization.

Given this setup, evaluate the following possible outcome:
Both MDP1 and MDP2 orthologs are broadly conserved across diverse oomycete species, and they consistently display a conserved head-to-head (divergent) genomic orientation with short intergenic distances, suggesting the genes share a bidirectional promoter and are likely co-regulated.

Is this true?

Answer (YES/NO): NO